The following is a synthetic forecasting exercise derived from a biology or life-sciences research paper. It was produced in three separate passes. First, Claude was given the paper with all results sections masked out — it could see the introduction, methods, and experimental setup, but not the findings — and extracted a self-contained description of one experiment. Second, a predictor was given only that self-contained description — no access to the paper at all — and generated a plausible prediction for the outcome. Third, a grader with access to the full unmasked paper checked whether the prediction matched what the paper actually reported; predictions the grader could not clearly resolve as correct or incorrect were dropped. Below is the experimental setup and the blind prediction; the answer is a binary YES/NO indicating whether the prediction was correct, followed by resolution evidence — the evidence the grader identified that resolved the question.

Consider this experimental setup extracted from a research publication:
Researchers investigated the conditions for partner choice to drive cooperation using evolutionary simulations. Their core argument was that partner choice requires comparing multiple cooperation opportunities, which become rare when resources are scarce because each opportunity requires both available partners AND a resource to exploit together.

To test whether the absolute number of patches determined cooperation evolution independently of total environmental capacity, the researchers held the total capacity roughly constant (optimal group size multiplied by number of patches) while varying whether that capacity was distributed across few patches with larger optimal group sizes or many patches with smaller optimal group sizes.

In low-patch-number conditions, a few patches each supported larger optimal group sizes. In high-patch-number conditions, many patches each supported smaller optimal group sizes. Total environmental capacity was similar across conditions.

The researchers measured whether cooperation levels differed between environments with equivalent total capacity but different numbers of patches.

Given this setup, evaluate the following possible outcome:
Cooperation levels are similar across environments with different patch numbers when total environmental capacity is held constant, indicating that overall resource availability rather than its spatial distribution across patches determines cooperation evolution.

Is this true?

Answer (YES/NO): NO